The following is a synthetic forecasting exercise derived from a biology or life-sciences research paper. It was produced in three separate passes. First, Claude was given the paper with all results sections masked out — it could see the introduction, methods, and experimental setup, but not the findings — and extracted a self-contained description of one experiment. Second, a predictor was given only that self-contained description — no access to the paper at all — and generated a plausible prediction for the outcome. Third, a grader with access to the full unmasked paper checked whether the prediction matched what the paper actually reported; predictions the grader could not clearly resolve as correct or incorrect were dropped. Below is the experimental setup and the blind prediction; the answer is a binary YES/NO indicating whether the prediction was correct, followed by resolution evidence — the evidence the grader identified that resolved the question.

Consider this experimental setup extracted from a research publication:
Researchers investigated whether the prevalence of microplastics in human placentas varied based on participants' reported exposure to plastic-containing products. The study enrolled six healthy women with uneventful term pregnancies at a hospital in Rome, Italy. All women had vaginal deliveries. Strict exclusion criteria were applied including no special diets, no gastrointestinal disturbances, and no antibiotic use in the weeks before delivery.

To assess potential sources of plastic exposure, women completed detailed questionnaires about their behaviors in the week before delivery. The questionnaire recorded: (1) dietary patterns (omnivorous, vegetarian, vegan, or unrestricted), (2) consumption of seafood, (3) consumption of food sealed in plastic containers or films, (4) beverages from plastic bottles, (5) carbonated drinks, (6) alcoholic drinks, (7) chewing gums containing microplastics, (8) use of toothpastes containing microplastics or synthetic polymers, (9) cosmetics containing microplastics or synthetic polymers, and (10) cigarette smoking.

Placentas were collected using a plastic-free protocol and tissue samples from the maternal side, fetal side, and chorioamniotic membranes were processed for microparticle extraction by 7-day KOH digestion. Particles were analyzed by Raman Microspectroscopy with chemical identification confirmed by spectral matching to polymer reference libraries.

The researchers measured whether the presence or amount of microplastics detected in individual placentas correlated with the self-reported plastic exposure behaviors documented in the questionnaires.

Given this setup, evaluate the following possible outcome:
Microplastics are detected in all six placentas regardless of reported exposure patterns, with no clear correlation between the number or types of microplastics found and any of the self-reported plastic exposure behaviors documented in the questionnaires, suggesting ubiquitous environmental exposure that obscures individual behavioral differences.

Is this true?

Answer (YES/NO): NO